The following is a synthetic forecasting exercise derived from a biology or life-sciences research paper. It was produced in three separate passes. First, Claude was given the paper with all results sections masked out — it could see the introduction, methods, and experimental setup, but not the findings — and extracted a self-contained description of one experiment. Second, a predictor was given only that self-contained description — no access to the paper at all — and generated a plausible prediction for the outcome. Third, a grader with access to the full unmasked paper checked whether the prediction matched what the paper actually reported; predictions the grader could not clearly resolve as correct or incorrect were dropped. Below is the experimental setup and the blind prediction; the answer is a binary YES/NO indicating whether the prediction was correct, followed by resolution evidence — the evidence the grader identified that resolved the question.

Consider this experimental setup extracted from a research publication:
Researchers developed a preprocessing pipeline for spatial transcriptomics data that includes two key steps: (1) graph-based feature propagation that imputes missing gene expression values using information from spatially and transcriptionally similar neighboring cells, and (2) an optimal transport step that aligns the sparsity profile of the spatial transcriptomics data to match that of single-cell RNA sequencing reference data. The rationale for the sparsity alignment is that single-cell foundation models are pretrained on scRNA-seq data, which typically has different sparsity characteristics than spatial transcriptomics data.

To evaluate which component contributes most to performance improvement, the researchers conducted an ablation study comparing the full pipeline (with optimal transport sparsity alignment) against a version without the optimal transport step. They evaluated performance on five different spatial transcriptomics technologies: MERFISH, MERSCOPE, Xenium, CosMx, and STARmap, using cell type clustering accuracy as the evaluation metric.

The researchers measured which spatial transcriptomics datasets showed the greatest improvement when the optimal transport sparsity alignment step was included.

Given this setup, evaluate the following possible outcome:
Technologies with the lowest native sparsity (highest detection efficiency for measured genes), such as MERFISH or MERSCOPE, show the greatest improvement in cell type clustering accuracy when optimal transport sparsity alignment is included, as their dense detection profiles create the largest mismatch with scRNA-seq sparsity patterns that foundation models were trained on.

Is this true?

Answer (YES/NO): NO